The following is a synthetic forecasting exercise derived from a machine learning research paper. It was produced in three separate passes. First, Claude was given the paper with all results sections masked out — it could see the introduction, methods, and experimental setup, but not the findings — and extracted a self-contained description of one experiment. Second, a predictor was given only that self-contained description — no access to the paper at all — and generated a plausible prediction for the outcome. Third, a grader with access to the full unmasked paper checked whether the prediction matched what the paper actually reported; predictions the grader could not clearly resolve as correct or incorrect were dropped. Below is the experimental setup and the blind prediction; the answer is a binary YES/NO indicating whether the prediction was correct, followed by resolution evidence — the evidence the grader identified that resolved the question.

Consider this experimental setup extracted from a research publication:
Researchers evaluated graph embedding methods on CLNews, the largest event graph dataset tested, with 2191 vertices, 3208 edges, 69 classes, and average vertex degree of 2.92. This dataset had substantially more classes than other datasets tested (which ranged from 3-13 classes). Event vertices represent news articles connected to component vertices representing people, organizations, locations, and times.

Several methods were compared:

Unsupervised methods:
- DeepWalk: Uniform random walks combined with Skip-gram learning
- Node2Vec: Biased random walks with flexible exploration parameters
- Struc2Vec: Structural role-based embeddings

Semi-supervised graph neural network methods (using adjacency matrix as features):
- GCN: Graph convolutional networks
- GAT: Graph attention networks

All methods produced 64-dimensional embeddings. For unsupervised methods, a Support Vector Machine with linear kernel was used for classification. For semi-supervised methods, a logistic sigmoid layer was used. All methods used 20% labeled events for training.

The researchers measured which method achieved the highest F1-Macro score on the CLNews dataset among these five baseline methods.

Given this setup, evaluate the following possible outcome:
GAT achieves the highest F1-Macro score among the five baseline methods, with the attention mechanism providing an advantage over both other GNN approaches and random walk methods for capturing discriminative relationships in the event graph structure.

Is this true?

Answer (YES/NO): NO